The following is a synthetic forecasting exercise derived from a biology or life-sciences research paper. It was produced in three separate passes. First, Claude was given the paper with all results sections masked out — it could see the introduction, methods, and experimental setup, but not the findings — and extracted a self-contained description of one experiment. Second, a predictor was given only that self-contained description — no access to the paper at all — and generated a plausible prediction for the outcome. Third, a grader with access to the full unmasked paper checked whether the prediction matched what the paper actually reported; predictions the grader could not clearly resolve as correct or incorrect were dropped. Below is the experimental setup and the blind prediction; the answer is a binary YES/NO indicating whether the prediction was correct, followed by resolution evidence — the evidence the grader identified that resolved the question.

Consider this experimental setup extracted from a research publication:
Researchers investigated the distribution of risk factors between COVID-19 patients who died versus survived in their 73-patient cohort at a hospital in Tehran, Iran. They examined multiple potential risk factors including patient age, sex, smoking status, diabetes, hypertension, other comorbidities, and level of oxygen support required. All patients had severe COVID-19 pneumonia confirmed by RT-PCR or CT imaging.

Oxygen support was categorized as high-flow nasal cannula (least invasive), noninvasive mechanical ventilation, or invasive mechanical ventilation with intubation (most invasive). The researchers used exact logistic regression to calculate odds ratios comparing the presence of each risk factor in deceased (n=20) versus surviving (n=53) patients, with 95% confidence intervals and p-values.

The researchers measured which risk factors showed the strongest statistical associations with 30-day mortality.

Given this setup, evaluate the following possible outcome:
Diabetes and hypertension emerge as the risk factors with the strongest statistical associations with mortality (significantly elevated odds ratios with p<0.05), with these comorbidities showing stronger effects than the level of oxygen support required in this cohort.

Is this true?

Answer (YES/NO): NO